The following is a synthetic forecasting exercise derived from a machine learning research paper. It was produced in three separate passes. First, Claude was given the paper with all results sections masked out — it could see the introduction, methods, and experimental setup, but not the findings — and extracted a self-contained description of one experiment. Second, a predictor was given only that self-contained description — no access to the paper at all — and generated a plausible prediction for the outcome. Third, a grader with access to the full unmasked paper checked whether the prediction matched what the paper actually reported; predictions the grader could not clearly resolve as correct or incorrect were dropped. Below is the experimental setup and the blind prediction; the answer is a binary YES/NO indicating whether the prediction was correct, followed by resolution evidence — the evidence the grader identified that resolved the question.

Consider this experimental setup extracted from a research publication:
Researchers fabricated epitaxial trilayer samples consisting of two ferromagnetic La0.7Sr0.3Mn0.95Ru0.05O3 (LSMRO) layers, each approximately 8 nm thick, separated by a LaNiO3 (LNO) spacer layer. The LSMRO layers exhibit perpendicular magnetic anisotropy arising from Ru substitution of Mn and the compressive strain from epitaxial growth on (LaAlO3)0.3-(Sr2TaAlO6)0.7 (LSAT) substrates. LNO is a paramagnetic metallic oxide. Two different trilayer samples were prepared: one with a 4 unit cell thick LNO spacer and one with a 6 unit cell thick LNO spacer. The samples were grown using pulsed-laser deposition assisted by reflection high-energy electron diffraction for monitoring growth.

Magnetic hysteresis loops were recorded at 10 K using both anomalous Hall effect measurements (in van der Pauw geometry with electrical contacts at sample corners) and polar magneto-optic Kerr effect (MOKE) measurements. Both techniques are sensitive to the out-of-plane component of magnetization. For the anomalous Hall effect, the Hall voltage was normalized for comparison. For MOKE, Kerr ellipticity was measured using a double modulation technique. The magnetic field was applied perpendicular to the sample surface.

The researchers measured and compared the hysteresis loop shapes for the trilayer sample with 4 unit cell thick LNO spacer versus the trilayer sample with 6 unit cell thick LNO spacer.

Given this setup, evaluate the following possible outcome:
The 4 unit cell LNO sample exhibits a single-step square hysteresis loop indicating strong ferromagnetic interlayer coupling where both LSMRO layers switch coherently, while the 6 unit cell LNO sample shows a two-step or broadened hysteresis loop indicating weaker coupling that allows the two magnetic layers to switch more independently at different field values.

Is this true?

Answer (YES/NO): NO